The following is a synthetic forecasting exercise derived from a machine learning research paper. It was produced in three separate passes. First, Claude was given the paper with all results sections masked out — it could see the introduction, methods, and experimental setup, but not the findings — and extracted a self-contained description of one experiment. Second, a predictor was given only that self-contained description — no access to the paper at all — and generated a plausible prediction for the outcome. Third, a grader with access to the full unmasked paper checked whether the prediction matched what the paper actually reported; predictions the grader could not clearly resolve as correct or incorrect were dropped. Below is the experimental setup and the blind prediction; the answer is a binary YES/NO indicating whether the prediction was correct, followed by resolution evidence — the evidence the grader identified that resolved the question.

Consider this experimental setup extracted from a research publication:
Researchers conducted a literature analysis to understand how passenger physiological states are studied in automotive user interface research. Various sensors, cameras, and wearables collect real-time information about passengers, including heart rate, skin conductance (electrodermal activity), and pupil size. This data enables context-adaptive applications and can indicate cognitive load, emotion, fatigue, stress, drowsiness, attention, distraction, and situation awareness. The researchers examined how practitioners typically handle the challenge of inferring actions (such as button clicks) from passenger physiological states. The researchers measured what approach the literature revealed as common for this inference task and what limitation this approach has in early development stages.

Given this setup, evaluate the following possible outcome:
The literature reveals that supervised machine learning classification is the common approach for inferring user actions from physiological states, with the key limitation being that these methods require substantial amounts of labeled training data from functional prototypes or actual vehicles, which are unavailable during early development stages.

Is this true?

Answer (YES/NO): NO